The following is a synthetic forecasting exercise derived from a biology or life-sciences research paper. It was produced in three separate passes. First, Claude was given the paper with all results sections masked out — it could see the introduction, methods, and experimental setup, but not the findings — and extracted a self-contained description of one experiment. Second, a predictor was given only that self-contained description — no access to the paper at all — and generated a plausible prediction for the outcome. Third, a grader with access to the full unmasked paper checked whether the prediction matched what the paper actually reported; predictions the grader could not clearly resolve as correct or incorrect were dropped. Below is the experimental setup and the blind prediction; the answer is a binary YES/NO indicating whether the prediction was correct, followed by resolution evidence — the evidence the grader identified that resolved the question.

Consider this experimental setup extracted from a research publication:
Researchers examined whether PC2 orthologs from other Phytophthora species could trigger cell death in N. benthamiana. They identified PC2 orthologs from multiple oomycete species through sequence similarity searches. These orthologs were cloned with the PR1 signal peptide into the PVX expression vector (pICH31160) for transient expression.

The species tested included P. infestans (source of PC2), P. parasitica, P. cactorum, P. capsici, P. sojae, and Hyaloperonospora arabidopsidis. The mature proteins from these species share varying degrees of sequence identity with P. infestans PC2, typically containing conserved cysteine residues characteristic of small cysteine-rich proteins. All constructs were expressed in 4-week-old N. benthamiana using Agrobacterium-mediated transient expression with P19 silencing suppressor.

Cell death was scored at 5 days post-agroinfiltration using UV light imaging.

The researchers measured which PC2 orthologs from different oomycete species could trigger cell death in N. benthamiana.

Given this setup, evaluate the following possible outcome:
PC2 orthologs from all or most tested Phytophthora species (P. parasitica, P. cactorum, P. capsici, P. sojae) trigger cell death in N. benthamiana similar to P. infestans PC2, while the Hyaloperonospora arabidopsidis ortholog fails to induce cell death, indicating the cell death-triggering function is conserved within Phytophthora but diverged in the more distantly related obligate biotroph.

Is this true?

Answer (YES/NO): NO